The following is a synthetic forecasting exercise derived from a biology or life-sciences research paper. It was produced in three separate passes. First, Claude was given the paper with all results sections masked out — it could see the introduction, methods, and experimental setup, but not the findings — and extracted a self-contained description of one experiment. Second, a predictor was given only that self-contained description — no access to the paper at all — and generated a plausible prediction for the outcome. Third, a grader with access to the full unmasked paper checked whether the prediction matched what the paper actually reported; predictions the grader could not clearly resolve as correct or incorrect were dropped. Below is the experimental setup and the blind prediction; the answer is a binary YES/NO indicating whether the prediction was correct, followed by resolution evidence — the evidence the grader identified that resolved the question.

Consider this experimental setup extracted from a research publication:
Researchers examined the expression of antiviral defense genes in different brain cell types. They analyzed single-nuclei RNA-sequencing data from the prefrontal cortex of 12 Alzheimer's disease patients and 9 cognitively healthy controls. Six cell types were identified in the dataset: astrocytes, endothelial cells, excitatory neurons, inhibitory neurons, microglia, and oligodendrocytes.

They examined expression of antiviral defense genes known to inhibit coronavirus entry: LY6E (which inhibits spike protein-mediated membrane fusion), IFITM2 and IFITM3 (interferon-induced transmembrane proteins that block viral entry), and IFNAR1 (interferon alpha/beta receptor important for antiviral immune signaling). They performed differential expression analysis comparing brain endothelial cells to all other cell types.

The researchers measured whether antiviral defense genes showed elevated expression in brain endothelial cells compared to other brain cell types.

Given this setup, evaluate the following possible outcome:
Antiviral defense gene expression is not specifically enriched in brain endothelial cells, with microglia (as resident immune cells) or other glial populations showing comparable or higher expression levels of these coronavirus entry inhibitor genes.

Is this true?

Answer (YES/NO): NO